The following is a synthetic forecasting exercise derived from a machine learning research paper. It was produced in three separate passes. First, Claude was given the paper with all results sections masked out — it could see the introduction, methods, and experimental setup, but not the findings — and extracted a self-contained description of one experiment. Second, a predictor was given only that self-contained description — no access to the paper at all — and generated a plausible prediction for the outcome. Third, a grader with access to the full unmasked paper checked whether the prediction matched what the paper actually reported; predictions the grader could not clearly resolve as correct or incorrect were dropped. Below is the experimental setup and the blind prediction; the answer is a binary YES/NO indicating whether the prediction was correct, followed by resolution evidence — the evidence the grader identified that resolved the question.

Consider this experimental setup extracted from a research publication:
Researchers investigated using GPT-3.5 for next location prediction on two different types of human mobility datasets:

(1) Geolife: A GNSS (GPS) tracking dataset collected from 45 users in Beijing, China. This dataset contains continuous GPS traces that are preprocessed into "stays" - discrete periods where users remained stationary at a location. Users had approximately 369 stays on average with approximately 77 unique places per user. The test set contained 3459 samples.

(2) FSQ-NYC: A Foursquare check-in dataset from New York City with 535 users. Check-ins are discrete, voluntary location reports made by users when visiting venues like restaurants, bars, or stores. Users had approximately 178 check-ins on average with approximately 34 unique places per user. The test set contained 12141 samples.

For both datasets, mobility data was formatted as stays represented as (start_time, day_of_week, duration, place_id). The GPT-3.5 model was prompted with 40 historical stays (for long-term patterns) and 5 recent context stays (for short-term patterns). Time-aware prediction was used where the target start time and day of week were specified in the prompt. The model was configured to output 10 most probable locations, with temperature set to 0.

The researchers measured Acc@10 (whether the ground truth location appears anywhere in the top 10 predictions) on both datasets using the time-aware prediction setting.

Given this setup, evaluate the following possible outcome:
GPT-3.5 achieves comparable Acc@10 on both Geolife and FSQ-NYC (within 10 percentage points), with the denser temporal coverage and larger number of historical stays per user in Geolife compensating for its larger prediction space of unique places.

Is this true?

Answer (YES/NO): NO